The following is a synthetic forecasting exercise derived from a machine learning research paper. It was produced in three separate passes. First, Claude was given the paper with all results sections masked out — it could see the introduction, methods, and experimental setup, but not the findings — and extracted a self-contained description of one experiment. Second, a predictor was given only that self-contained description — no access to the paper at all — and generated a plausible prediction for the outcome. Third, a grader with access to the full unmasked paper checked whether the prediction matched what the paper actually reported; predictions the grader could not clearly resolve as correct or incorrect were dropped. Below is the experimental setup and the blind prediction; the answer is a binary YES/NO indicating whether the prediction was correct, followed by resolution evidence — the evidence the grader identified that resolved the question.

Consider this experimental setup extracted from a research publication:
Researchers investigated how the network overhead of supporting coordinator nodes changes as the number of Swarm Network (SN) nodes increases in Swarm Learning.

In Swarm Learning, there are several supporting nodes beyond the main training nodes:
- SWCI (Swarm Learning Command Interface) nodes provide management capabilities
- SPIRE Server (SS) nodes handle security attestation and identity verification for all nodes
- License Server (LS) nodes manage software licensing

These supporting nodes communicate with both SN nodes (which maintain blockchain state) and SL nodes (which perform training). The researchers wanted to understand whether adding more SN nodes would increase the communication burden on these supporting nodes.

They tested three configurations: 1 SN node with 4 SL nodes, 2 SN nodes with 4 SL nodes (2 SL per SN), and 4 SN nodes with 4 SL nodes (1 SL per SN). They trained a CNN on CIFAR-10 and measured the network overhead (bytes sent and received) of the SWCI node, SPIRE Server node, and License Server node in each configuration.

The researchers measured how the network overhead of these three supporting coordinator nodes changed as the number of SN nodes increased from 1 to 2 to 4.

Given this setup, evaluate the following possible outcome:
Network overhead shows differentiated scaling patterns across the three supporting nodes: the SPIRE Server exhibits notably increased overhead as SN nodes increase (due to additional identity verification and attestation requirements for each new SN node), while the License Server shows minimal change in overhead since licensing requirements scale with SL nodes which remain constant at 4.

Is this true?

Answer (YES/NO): NO